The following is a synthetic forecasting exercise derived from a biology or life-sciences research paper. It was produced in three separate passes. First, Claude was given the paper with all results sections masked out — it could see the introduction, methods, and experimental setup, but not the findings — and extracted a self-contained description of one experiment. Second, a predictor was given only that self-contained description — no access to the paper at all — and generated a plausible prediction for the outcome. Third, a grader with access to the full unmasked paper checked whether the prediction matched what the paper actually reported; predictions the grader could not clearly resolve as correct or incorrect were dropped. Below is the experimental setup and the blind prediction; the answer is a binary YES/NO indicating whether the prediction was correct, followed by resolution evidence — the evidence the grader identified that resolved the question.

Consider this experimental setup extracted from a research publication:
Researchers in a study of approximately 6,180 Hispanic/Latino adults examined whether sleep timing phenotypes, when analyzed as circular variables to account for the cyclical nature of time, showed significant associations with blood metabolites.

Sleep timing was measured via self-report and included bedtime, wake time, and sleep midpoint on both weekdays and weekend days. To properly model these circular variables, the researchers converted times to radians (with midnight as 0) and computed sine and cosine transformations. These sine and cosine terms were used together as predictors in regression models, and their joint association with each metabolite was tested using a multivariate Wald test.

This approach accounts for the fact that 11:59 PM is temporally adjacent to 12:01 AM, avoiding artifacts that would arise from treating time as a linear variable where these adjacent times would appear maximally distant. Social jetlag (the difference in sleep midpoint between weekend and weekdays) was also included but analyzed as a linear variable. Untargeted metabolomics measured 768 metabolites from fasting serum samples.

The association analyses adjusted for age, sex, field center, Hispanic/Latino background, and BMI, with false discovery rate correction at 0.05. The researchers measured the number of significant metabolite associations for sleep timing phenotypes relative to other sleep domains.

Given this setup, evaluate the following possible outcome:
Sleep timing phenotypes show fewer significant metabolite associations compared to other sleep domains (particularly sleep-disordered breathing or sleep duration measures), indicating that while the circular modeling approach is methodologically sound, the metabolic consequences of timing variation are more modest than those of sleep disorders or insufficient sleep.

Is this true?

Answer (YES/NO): NO